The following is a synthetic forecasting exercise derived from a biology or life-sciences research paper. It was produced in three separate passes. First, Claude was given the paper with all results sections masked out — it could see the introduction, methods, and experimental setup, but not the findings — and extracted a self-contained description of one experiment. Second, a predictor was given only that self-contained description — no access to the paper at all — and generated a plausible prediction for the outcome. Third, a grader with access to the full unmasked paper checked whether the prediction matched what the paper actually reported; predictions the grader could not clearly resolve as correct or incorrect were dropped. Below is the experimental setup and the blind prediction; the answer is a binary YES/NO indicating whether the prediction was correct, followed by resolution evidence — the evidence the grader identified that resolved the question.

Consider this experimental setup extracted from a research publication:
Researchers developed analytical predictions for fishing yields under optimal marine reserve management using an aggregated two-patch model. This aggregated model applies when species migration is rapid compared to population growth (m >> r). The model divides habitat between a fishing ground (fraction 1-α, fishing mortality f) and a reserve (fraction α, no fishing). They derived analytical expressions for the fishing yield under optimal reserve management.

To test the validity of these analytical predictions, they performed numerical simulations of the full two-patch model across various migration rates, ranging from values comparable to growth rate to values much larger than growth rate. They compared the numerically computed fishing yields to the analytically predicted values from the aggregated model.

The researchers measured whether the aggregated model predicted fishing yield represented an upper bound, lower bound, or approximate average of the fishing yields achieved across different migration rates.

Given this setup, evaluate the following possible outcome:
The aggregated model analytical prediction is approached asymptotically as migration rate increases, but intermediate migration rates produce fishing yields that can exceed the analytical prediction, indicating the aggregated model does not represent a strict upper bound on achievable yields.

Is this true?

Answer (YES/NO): NO